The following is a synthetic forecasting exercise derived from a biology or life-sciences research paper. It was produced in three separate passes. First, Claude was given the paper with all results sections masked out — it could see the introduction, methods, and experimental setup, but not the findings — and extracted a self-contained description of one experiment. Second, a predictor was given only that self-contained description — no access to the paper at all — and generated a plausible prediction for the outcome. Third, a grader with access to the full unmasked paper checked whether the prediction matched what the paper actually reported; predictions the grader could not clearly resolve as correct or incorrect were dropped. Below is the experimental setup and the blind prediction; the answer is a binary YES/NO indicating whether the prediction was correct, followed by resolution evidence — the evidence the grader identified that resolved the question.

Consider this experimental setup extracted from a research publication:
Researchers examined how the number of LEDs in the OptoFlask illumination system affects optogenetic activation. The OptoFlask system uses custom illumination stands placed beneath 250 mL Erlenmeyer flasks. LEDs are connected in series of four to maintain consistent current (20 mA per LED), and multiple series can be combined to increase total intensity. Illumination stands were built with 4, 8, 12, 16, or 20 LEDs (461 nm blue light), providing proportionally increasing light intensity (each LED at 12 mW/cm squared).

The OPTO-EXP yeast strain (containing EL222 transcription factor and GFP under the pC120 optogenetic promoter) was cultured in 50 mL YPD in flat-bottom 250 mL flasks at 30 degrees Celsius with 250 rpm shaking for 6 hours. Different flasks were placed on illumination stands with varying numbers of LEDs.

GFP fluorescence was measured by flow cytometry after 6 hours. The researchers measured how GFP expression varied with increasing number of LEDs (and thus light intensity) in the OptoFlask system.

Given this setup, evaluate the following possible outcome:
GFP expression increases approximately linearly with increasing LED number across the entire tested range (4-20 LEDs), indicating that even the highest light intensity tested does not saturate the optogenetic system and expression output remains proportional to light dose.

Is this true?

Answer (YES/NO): NO